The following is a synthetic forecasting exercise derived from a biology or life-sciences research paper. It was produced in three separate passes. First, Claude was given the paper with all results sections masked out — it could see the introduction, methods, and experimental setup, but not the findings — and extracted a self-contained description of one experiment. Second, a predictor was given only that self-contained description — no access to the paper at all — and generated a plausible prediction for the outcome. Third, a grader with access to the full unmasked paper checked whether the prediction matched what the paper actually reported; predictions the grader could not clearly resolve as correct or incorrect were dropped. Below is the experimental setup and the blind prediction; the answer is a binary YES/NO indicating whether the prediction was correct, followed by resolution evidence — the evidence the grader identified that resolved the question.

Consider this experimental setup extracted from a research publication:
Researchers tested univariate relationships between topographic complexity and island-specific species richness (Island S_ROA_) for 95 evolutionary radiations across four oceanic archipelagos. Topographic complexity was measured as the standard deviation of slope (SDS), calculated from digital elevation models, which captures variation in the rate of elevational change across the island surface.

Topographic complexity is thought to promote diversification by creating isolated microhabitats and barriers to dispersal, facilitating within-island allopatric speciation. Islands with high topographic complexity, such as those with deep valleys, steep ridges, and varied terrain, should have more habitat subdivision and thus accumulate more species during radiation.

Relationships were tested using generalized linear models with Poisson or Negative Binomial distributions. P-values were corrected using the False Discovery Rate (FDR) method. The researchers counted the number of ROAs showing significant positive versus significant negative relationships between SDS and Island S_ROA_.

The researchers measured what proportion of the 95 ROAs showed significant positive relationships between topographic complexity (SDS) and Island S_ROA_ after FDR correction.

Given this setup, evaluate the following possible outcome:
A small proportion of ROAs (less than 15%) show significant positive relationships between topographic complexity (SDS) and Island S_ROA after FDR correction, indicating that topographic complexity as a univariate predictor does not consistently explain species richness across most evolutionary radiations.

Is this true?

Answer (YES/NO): YES